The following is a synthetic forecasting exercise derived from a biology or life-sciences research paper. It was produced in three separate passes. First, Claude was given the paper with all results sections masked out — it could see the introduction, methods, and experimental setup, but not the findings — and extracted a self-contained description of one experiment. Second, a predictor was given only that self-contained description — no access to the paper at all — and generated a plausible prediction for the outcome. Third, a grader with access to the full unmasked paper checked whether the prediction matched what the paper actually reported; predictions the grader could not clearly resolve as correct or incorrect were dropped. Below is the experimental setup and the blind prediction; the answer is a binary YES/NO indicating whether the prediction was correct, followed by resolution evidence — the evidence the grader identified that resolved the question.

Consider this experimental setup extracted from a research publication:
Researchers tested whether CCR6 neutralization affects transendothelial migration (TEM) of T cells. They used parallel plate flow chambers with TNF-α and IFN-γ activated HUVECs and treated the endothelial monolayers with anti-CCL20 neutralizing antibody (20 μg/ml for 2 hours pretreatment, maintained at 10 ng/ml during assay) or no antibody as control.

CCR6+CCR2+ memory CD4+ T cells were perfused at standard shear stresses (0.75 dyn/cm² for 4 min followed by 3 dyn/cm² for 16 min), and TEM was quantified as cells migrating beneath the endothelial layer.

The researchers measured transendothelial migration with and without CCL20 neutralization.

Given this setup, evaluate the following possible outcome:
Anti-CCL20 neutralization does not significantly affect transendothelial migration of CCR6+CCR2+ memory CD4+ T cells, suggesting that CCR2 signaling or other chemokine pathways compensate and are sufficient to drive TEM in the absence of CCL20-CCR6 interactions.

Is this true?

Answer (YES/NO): YES